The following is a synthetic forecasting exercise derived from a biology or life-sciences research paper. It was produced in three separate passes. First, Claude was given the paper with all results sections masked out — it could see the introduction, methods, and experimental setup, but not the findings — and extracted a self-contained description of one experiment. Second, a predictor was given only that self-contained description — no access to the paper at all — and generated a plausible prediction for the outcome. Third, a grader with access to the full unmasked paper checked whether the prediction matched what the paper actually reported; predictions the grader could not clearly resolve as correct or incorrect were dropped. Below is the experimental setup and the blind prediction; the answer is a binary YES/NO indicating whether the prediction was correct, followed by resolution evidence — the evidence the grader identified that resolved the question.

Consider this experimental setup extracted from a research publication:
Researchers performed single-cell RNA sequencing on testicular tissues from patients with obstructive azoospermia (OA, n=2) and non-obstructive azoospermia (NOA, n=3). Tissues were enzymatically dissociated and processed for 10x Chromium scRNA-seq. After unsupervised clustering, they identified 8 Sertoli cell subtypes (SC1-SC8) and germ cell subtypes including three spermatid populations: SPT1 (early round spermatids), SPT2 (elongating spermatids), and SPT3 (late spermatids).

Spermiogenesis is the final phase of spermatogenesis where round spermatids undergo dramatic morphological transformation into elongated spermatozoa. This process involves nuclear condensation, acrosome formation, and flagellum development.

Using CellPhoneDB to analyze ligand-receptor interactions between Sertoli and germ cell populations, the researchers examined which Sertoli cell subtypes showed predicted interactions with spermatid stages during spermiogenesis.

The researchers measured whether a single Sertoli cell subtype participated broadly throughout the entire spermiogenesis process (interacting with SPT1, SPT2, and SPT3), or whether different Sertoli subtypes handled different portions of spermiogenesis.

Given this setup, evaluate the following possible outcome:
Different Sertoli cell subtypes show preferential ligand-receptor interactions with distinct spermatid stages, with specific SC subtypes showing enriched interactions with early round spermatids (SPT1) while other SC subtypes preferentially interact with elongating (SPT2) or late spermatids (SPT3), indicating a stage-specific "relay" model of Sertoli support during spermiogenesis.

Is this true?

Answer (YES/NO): NO